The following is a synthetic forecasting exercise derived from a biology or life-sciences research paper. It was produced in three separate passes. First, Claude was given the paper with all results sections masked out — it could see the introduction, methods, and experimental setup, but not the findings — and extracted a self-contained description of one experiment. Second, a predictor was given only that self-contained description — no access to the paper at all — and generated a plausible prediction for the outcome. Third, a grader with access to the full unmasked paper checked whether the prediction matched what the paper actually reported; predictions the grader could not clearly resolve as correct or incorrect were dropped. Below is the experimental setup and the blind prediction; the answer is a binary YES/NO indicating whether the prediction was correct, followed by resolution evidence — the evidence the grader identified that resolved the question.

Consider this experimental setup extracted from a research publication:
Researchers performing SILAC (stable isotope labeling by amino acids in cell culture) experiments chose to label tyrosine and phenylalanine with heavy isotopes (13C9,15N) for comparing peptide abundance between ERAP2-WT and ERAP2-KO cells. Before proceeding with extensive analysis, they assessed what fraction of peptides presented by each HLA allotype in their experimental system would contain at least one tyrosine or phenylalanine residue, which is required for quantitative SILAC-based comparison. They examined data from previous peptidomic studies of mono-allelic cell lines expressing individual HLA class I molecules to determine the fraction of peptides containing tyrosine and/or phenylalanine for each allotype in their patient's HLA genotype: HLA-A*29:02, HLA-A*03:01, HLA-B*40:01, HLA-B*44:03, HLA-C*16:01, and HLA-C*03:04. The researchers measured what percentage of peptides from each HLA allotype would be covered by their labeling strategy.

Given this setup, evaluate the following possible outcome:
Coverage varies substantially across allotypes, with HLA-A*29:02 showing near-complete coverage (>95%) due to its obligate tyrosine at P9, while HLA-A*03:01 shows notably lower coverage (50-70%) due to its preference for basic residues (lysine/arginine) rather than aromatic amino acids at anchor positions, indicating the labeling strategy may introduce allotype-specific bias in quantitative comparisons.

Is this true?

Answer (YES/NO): NO